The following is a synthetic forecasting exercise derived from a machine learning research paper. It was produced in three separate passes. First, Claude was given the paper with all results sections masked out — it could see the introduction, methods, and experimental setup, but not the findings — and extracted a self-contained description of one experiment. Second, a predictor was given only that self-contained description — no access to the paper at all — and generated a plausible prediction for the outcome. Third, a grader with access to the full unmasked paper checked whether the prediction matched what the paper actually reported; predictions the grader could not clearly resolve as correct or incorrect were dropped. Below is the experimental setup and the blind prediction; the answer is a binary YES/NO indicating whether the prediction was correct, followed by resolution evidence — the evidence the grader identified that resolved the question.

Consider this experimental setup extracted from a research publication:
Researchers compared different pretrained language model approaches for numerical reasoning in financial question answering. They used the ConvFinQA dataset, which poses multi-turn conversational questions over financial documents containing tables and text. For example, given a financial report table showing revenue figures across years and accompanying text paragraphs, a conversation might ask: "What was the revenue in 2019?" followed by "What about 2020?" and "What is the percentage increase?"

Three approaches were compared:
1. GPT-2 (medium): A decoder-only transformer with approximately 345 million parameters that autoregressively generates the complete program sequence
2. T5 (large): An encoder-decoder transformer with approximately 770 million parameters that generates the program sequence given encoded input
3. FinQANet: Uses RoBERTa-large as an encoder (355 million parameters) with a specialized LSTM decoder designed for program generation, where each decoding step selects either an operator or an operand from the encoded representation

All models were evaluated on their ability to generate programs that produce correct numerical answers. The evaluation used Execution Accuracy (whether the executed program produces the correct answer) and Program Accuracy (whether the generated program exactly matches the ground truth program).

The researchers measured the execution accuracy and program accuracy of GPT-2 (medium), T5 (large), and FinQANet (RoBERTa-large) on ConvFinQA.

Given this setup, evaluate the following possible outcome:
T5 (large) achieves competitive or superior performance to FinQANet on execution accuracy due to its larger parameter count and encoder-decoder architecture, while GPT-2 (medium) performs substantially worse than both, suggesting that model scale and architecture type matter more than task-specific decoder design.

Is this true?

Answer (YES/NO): NO